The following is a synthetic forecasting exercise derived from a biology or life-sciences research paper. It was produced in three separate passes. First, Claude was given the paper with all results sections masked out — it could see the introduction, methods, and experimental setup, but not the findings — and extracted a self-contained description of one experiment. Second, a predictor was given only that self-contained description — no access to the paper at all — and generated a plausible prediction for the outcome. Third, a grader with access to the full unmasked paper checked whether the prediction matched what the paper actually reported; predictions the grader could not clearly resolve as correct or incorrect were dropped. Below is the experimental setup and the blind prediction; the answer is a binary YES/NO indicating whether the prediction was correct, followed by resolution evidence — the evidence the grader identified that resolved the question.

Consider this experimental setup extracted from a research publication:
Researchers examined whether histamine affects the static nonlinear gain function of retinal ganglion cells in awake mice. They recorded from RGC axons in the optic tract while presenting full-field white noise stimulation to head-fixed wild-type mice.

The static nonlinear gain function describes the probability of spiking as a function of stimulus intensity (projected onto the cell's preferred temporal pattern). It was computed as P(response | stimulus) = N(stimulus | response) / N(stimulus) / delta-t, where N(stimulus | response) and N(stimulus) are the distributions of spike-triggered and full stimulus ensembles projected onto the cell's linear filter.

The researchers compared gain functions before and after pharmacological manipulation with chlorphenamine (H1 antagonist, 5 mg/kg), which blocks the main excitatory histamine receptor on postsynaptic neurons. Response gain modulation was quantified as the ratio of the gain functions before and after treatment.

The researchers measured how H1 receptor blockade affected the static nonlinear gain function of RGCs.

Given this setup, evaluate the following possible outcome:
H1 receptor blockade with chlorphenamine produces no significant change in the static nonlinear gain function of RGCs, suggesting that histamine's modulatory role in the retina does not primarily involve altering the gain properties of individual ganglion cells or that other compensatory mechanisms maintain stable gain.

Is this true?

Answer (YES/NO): YES